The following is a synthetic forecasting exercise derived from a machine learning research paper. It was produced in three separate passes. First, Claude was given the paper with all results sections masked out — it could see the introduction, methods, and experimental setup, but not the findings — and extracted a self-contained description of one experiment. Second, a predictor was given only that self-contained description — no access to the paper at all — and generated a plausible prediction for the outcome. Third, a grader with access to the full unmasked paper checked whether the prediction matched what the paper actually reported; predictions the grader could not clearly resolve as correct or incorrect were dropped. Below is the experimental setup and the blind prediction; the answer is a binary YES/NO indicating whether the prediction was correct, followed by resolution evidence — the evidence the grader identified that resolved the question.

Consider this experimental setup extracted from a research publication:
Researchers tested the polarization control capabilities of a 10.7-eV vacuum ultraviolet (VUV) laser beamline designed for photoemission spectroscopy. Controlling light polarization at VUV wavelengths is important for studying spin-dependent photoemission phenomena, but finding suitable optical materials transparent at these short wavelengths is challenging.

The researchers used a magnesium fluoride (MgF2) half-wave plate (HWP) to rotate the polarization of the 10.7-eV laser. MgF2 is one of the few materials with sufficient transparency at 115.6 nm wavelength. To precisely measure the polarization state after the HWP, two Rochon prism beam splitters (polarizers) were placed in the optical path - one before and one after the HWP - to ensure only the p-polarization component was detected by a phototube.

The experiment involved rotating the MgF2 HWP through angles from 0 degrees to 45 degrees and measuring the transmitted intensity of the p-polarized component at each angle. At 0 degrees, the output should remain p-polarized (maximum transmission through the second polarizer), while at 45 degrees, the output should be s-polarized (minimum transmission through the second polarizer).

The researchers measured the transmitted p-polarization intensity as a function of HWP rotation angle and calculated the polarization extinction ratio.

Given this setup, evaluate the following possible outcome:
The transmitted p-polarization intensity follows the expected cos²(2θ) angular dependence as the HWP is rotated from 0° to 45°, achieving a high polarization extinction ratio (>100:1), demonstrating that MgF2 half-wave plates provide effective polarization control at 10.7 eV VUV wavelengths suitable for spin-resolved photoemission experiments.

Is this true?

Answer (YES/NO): NO